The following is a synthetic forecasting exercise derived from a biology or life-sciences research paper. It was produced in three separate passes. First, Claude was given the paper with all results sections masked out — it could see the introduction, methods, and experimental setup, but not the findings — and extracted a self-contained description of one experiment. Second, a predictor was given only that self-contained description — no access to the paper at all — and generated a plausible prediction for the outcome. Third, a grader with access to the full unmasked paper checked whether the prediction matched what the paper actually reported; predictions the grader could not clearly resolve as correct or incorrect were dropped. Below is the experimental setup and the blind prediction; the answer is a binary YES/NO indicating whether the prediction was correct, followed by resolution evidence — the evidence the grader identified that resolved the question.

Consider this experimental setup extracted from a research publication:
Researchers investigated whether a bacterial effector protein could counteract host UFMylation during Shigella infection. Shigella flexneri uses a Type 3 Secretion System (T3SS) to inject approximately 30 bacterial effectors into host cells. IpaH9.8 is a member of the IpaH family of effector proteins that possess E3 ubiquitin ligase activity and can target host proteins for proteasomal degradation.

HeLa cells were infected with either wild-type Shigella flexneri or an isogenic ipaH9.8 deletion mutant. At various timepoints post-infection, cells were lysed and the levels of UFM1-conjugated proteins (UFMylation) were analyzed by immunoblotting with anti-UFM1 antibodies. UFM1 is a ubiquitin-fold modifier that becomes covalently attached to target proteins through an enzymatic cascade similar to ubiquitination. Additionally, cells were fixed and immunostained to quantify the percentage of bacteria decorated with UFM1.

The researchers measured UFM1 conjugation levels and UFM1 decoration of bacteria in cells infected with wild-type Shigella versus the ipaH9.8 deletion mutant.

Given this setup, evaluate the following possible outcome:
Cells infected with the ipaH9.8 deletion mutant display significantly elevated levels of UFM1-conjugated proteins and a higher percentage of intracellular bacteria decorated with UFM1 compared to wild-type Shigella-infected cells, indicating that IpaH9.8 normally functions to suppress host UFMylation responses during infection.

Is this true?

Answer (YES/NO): YES